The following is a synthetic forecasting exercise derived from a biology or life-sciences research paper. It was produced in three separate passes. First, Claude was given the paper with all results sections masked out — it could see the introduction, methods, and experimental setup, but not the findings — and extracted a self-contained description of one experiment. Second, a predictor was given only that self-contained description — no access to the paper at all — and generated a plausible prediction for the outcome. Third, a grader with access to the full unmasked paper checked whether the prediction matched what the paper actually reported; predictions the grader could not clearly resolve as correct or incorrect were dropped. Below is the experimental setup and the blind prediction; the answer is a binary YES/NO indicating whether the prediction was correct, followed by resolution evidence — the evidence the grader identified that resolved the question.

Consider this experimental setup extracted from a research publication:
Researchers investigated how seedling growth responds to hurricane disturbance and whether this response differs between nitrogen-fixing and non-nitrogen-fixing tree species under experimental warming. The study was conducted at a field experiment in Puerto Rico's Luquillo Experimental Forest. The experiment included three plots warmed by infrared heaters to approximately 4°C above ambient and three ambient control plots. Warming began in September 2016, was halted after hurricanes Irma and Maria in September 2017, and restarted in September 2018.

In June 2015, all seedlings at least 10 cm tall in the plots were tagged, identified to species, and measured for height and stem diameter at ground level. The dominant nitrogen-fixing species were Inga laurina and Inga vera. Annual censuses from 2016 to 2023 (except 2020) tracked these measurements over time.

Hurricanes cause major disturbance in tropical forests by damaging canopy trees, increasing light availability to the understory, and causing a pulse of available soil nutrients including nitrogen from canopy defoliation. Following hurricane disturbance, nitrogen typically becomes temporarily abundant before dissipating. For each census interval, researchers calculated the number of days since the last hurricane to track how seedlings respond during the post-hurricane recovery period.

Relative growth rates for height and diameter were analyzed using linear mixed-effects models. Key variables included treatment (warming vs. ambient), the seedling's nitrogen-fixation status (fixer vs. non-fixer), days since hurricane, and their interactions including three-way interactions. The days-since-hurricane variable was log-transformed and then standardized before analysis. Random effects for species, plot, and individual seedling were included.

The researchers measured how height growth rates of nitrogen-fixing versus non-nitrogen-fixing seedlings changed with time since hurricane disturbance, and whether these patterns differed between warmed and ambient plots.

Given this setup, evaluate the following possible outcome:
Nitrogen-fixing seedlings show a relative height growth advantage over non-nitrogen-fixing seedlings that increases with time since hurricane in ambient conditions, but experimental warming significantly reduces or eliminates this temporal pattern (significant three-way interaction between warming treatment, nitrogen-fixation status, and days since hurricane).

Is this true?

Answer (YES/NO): NO